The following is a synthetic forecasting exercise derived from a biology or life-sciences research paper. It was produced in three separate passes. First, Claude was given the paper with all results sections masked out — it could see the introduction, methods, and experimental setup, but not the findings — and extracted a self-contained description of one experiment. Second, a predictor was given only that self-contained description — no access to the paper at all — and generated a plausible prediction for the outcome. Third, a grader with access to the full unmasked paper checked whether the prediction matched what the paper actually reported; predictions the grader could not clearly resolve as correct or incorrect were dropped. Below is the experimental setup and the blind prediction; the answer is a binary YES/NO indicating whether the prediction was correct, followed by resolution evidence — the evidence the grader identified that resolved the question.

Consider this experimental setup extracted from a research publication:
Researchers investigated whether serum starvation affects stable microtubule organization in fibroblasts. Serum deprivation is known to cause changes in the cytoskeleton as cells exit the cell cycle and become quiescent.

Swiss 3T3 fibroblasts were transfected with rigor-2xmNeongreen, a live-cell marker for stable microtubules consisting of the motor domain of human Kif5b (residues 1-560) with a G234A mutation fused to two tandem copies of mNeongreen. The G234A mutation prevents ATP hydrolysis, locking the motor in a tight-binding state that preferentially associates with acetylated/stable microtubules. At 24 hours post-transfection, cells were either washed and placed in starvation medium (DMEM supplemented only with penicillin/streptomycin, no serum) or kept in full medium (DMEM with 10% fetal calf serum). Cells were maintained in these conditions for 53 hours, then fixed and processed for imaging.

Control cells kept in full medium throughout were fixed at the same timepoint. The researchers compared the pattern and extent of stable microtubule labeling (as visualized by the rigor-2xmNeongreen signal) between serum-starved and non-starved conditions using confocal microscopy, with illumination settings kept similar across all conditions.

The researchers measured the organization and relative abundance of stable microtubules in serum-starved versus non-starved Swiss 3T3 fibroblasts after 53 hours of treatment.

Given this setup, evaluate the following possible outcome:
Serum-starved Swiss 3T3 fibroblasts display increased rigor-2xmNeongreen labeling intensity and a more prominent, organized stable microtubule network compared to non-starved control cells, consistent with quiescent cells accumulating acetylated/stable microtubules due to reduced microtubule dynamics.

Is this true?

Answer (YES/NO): NO